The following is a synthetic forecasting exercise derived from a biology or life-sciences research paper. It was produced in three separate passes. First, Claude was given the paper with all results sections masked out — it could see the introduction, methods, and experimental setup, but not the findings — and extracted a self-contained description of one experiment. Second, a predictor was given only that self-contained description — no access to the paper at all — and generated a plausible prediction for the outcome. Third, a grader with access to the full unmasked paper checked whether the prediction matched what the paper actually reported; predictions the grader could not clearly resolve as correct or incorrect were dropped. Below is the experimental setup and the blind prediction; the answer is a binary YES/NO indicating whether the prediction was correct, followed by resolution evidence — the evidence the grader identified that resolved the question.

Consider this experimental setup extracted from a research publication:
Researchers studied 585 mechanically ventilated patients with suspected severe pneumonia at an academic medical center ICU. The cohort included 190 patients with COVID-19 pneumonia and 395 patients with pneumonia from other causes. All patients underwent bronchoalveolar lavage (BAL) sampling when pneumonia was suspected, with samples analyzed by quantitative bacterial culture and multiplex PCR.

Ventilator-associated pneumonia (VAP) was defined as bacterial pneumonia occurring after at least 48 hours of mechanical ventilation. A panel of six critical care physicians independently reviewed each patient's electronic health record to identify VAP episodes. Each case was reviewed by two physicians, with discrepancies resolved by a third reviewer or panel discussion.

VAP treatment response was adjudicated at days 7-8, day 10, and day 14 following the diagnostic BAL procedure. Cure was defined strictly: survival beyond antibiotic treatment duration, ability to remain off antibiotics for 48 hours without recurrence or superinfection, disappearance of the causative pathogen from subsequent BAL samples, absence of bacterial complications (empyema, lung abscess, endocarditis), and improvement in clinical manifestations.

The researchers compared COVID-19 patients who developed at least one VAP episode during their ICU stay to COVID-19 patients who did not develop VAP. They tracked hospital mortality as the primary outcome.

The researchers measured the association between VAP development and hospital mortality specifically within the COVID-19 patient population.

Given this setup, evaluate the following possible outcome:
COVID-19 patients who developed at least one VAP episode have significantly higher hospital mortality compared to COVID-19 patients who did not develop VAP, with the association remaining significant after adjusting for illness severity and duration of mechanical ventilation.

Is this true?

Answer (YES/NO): NO